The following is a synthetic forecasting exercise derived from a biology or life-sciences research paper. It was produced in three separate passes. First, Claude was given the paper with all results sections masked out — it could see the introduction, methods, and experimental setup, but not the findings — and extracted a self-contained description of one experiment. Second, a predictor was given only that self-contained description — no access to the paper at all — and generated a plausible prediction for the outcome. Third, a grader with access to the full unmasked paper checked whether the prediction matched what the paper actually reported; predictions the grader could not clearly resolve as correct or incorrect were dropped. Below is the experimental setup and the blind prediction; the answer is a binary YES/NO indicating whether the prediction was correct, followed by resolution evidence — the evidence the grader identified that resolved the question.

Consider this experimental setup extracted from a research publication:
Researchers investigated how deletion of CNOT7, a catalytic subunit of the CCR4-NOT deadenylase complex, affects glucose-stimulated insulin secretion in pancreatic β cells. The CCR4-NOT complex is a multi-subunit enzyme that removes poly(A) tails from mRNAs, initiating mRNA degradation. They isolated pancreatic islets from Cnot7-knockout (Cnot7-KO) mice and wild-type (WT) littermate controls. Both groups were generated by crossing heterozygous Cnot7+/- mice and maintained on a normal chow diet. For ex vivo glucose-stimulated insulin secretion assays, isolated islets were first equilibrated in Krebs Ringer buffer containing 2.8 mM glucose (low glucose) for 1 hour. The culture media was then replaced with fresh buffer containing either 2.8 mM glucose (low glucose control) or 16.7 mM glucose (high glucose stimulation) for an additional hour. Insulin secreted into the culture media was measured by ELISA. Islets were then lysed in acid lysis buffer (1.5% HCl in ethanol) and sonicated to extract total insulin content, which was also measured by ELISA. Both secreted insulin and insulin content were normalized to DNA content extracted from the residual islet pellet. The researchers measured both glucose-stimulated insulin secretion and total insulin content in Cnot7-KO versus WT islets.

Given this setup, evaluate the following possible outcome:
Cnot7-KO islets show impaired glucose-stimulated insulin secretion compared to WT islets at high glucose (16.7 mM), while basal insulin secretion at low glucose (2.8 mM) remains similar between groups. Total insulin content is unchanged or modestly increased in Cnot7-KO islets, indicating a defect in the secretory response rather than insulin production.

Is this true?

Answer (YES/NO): NO